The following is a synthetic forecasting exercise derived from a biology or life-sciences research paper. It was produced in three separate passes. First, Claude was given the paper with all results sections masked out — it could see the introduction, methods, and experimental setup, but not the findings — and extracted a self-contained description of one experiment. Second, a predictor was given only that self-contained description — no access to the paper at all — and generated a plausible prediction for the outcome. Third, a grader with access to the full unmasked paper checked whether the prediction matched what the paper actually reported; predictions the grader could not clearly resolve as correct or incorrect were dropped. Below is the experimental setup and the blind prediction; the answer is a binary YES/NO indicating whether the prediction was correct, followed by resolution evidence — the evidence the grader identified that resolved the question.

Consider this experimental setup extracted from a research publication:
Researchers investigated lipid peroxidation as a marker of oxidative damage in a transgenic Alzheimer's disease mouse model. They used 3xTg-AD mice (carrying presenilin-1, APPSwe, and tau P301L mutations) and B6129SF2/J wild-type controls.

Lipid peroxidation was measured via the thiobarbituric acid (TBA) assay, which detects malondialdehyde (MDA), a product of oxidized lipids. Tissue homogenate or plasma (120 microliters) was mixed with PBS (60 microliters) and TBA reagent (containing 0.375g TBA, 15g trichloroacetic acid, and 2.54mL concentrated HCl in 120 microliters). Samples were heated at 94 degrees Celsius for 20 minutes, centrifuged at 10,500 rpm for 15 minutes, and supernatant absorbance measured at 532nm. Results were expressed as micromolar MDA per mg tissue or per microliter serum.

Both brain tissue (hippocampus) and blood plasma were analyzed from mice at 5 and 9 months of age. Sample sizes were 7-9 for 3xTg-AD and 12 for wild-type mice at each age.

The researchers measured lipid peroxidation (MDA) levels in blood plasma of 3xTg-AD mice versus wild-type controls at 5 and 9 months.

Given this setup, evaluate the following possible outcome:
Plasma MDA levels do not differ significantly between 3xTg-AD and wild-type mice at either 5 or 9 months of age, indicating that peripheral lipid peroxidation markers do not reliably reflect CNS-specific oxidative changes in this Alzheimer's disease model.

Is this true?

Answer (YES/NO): NO